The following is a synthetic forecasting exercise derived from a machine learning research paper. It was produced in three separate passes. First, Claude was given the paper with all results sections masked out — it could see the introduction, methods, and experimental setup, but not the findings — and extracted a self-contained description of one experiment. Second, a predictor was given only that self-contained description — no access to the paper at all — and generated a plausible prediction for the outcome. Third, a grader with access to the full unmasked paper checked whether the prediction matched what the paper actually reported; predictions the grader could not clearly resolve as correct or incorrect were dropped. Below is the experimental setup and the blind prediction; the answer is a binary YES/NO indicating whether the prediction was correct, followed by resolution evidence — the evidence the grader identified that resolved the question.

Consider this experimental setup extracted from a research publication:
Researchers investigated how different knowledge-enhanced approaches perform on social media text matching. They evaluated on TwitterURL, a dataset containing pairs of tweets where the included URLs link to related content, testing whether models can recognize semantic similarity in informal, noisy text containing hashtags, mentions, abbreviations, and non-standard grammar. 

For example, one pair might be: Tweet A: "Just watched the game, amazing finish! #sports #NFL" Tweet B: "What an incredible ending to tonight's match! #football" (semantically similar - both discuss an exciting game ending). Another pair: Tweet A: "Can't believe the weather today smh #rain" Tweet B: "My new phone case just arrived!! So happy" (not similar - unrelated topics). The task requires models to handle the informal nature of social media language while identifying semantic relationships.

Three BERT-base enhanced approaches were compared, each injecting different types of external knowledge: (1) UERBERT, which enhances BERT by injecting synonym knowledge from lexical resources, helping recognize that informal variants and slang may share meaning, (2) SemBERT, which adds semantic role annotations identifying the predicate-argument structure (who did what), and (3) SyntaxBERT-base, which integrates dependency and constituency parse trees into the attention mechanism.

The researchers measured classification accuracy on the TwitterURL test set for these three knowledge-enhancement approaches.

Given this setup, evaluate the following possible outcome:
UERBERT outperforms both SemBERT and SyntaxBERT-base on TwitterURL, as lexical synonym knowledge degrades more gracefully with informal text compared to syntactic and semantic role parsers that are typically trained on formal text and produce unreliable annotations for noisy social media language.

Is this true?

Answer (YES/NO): NO